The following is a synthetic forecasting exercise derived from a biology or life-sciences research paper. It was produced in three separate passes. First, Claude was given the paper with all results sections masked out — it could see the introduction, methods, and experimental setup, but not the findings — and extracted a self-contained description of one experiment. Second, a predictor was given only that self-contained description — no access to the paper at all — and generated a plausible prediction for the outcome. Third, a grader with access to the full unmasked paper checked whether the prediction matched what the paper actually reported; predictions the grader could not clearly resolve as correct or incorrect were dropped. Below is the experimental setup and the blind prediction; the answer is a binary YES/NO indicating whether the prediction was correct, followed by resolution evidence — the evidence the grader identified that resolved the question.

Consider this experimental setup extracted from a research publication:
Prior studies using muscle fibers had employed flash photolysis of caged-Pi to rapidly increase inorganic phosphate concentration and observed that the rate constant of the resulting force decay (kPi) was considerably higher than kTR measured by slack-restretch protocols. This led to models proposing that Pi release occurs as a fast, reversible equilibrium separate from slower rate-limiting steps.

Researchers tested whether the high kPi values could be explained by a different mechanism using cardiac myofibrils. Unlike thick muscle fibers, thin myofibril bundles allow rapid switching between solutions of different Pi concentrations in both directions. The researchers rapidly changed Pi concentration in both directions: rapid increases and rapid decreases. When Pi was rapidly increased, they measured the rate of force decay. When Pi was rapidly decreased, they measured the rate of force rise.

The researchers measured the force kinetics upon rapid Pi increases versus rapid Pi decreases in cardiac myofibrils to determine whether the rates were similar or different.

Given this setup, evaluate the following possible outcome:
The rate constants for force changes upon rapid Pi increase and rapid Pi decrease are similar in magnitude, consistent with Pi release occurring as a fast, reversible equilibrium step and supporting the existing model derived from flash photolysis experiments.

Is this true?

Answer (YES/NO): NO